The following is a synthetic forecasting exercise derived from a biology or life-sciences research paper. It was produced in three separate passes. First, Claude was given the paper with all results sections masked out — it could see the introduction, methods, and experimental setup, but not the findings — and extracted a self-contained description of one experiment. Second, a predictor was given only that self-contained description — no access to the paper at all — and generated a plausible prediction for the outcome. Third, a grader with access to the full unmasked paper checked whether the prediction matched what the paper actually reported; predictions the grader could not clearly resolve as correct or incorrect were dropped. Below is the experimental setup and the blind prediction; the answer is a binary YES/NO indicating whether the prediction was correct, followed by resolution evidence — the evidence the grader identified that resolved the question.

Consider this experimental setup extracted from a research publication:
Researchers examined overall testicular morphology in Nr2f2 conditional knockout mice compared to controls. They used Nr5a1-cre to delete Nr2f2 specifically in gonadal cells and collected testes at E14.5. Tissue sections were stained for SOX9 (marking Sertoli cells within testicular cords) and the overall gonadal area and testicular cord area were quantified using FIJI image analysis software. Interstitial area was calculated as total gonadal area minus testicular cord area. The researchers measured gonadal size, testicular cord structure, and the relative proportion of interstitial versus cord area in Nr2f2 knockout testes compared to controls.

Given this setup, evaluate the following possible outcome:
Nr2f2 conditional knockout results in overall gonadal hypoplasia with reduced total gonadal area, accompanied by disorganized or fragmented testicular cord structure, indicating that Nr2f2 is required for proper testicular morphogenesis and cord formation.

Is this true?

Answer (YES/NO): NO